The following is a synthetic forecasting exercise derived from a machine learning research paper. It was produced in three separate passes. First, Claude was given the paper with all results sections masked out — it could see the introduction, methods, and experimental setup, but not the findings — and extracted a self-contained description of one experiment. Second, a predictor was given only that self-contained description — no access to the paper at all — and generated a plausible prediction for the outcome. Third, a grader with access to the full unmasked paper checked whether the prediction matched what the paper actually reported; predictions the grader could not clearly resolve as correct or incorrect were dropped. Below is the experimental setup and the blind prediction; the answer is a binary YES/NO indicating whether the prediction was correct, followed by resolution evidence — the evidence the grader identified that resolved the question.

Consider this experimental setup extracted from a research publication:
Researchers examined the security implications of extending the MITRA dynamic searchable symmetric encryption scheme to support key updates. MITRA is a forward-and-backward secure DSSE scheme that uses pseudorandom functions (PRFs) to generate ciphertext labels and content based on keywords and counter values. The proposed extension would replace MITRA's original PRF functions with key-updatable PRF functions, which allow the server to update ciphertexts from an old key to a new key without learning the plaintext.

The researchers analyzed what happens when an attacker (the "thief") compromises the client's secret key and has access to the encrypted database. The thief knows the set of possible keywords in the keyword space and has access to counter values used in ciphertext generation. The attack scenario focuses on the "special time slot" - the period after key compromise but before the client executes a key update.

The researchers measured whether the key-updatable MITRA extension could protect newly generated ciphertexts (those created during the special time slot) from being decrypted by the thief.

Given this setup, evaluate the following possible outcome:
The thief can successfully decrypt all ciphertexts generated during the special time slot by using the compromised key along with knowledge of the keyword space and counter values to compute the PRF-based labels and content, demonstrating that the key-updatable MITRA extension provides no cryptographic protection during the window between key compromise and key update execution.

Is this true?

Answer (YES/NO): YES